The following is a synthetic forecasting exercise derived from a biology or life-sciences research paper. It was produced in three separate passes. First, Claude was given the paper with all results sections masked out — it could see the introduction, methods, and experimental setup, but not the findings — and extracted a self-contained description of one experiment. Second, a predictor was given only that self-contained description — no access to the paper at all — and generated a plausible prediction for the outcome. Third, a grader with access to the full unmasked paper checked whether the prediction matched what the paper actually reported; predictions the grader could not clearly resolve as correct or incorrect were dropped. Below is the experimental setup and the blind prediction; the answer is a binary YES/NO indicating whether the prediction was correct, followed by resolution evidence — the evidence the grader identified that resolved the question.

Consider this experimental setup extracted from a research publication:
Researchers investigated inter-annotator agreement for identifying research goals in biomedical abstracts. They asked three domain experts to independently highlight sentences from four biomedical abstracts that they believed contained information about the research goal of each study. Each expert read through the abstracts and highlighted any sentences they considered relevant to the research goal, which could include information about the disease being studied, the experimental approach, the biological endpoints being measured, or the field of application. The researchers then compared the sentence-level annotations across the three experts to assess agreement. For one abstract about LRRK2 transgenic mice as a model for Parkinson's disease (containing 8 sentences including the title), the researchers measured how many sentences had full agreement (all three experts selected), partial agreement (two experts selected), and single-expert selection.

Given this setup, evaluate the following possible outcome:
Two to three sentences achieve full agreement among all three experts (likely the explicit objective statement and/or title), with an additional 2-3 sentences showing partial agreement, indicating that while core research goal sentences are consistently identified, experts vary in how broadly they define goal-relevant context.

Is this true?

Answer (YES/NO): YES